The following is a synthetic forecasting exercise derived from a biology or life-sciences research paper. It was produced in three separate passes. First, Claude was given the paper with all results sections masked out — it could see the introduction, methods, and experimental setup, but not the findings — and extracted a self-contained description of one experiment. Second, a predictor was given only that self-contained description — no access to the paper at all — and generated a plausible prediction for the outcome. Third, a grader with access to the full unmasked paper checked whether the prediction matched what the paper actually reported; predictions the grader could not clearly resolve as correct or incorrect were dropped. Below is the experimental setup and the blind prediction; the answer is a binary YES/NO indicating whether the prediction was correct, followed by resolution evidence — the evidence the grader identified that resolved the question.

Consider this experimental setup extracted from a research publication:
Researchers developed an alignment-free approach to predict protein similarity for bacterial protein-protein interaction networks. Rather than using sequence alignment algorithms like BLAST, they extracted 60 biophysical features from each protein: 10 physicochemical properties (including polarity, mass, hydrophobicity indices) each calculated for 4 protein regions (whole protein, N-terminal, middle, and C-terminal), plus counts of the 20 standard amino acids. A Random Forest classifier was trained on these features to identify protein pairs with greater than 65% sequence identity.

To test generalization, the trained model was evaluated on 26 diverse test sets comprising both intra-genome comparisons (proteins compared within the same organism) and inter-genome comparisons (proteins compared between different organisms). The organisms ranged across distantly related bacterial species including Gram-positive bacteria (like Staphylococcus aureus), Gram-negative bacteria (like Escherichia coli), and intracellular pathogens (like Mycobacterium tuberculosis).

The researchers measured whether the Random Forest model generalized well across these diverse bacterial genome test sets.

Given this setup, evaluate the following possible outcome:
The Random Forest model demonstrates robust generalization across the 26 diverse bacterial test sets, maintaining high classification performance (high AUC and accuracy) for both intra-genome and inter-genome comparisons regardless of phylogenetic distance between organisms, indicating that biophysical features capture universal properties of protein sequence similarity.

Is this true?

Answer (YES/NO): NO